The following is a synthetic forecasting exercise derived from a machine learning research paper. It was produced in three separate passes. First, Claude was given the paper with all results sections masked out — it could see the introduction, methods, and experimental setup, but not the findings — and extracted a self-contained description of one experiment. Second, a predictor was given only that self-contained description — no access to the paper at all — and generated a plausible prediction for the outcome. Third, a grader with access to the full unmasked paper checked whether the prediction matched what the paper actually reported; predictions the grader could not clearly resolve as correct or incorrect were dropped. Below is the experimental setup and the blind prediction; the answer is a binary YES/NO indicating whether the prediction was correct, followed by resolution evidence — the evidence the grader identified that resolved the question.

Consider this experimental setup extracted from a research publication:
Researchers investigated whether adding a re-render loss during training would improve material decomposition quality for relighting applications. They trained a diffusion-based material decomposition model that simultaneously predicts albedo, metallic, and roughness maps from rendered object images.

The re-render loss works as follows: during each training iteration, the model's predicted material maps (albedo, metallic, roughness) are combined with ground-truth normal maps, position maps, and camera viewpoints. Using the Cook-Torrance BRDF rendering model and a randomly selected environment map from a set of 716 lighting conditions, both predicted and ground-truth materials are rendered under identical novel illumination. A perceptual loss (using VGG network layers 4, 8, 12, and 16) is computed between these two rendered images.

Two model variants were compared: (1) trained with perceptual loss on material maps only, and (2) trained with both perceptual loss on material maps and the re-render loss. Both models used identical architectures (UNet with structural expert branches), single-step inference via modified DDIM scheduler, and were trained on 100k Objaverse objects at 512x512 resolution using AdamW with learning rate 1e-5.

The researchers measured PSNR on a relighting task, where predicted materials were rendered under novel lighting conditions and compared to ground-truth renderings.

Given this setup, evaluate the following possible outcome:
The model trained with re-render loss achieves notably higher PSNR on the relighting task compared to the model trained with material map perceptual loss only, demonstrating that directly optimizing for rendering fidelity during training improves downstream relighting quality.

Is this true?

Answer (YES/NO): YES